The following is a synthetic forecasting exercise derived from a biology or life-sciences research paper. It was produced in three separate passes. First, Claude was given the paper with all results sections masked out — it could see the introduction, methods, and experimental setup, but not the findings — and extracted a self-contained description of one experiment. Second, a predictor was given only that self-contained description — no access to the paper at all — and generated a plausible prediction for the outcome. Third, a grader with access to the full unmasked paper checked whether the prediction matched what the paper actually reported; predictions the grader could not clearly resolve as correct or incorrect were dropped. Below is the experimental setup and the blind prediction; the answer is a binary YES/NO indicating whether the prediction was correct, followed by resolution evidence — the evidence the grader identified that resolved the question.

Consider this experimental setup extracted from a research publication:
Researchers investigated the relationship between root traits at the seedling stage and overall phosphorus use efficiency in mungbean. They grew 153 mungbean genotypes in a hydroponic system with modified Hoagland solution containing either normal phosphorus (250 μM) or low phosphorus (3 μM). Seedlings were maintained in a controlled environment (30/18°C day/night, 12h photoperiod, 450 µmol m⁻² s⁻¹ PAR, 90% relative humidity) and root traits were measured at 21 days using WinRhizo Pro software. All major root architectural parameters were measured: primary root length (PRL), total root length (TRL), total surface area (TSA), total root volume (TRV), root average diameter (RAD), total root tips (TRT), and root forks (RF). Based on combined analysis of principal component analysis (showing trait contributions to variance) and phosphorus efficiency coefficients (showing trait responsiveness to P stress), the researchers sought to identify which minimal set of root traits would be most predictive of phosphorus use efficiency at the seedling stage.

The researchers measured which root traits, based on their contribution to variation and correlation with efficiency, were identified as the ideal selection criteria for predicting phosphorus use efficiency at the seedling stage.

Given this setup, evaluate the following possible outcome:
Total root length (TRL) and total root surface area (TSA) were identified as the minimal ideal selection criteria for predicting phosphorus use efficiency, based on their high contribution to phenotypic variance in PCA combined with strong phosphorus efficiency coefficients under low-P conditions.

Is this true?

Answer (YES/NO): NO